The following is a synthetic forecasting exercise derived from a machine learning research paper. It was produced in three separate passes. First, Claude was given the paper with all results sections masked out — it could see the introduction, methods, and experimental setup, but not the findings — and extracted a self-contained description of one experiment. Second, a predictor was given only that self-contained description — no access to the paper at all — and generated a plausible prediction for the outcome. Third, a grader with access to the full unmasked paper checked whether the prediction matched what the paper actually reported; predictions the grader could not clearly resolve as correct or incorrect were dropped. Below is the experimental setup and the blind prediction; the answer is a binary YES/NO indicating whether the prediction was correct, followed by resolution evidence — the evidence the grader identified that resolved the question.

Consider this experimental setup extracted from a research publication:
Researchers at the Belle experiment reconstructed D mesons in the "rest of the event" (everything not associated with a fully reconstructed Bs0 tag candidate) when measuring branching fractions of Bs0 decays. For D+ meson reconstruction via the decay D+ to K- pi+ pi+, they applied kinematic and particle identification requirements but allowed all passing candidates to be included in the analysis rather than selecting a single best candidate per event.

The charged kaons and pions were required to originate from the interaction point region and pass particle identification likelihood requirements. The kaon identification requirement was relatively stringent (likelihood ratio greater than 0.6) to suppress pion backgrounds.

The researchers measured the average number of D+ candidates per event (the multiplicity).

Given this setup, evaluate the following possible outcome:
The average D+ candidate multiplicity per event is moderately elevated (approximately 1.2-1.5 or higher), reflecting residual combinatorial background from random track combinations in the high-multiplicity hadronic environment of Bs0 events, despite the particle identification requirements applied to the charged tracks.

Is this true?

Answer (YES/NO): NO